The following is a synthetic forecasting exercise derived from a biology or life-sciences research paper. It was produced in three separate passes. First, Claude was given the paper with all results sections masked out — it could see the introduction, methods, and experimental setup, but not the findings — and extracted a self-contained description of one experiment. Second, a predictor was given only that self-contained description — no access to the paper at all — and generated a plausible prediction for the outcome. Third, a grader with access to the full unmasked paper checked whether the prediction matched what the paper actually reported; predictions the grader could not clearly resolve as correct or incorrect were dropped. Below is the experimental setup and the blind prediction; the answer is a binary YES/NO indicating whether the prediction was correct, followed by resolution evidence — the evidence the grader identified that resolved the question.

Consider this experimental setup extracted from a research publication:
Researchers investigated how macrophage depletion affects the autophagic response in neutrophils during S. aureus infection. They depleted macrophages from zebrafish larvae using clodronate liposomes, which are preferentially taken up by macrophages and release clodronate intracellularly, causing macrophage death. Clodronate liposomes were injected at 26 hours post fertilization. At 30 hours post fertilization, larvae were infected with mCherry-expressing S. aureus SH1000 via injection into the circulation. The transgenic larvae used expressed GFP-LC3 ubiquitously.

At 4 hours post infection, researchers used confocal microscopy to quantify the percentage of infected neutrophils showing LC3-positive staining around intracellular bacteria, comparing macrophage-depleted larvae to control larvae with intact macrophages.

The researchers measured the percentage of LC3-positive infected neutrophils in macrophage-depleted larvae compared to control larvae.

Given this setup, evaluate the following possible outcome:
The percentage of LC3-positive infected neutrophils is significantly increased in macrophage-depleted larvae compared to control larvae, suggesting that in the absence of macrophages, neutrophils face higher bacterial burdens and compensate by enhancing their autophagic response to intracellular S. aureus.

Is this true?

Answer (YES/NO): NO